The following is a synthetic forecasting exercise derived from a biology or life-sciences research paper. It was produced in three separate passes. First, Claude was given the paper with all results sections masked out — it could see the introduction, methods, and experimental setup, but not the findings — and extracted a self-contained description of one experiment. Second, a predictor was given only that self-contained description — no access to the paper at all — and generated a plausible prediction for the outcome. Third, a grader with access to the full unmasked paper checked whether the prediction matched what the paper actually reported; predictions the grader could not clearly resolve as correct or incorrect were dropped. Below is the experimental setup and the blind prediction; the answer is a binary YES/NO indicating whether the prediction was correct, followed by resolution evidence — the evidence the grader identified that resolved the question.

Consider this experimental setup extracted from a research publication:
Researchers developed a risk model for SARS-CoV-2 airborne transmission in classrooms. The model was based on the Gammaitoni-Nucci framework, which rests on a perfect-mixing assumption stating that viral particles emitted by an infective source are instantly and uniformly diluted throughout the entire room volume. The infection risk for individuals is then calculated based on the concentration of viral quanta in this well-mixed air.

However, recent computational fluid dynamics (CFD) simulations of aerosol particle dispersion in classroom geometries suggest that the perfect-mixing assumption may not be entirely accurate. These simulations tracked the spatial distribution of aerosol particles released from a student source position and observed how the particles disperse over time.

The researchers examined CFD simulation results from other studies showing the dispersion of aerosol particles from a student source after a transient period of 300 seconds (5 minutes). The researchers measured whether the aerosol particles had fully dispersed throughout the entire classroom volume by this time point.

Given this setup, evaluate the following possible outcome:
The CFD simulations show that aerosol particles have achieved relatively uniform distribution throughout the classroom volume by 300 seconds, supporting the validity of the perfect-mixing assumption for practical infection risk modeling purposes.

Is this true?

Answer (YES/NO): NO